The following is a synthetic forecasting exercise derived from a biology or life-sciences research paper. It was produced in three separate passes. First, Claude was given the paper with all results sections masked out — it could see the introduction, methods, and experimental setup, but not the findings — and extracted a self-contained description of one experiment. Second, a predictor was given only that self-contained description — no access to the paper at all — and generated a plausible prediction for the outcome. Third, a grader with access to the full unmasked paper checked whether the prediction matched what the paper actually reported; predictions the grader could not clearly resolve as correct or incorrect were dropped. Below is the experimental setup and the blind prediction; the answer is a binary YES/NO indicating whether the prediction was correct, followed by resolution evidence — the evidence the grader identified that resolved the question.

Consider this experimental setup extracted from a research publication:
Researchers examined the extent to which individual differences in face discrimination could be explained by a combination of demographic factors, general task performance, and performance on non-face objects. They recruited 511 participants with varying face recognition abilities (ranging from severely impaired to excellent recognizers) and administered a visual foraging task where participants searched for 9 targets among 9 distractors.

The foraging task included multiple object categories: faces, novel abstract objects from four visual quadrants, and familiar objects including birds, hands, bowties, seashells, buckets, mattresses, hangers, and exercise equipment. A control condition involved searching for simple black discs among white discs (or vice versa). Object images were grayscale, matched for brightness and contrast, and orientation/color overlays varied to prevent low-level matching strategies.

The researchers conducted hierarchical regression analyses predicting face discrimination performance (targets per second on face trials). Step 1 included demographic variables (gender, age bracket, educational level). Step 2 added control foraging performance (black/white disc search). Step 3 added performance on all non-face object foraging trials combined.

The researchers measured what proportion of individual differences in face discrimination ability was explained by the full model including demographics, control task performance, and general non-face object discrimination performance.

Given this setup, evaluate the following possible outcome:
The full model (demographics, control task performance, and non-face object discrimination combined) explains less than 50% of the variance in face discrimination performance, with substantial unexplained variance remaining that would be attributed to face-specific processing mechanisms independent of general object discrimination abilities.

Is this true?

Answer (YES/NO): NO